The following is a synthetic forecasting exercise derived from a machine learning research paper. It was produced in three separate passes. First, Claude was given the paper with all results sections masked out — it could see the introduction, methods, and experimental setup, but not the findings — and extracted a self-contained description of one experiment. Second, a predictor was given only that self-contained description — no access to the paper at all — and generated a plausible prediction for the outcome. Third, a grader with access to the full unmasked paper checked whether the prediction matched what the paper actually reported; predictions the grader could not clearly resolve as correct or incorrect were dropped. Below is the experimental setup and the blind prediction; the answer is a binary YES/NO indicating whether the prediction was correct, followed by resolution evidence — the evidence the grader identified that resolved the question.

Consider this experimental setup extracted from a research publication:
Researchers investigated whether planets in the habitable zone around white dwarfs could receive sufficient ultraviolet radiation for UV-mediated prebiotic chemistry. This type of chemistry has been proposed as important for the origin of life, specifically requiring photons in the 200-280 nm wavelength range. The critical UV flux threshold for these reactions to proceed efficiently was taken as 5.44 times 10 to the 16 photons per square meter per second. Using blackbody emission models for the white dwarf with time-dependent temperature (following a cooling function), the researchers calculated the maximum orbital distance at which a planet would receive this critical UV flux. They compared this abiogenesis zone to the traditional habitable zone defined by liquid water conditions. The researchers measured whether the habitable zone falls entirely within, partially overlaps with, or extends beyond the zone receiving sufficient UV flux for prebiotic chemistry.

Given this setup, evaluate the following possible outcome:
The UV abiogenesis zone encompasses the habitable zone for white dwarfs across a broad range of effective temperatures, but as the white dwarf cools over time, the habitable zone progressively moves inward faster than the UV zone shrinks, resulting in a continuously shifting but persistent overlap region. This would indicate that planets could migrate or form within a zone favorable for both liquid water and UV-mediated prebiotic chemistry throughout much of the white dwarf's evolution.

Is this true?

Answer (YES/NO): YES